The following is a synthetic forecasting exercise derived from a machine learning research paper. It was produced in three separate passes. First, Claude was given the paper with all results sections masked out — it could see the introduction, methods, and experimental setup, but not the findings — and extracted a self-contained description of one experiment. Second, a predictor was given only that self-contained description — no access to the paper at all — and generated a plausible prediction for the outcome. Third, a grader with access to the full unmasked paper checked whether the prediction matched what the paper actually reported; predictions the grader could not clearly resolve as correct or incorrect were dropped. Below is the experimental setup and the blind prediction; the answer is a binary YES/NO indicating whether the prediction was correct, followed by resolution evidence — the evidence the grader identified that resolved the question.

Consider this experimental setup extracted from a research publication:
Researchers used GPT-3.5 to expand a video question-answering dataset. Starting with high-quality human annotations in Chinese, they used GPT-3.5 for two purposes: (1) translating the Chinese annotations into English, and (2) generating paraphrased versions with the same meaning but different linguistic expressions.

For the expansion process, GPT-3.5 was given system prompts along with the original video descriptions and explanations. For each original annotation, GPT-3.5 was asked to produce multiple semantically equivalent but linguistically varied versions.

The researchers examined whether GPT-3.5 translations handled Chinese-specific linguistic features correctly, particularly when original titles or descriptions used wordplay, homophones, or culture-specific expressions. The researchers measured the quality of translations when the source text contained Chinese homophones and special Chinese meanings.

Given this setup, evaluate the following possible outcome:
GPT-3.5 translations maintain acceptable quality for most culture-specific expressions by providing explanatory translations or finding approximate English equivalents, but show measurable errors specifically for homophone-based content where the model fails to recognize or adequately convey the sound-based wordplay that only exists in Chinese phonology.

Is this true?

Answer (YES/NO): NO